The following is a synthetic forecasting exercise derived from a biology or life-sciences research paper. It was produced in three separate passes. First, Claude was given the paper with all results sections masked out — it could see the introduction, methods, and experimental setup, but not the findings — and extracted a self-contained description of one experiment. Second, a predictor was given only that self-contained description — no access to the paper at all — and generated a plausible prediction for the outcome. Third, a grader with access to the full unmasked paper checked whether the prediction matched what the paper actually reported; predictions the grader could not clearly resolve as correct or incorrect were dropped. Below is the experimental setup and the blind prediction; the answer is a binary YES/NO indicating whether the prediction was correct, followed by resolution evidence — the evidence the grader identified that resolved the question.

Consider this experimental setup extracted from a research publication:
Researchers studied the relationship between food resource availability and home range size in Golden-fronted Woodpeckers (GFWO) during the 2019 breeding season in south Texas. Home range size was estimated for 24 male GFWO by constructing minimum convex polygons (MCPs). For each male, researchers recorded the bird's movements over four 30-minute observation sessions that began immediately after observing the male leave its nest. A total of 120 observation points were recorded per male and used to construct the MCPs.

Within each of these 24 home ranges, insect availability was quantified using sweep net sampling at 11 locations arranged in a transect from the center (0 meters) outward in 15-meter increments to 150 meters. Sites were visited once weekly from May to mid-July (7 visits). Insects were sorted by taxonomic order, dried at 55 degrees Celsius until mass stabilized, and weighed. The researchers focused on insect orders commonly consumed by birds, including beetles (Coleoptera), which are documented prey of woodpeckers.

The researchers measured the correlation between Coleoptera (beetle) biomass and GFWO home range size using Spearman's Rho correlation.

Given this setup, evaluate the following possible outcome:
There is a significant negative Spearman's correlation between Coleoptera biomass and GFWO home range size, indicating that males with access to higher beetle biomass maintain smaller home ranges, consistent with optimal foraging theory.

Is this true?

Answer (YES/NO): YES